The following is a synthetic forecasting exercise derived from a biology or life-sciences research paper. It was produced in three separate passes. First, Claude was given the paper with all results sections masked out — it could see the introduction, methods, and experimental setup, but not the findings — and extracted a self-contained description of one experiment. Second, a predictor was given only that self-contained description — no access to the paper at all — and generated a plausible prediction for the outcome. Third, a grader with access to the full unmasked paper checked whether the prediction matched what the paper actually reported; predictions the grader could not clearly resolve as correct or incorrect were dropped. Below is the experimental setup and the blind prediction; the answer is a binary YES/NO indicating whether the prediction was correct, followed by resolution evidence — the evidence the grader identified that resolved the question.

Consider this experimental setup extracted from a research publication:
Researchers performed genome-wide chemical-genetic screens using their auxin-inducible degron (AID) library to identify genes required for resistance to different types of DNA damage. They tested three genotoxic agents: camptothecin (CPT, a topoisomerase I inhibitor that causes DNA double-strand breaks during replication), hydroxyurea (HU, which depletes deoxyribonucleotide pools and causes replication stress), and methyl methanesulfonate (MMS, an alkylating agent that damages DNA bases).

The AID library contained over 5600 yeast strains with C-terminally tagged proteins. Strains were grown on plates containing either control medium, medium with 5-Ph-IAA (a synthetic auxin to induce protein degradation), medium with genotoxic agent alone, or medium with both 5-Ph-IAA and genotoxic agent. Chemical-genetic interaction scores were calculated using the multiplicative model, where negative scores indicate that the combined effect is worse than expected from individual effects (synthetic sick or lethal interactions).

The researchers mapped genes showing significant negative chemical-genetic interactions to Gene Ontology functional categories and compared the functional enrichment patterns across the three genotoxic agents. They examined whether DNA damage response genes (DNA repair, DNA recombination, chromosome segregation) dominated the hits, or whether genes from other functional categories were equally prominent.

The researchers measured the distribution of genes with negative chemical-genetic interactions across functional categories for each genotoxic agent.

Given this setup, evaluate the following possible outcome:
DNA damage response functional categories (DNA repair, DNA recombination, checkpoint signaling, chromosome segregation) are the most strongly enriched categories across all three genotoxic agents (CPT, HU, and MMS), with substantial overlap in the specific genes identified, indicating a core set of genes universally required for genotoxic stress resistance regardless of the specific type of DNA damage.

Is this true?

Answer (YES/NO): NO